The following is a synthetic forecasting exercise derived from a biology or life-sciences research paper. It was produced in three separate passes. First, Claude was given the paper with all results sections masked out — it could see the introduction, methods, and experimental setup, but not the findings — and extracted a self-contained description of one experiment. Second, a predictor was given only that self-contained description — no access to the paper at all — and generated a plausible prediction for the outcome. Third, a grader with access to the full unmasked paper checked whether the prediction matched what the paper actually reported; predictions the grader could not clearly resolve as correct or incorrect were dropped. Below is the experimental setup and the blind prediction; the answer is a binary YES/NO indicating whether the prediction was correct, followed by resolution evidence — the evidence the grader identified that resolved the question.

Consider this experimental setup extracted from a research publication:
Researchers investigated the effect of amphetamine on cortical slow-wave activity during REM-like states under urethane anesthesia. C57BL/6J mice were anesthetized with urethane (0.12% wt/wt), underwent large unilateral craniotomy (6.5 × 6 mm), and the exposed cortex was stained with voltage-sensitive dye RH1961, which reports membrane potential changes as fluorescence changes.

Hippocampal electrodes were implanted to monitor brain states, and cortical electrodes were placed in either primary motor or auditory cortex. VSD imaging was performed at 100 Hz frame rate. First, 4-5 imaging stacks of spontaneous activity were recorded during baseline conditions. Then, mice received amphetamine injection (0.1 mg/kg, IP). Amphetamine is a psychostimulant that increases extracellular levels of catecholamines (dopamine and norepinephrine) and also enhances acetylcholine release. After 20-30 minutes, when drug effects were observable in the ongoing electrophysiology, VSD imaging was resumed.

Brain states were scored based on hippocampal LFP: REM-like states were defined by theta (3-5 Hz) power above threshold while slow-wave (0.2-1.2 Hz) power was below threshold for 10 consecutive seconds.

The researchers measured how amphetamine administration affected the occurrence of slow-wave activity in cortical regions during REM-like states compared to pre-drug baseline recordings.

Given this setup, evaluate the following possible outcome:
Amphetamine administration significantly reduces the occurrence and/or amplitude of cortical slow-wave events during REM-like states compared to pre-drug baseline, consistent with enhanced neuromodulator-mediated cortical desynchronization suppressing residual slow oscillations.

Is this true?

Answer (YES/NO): YES